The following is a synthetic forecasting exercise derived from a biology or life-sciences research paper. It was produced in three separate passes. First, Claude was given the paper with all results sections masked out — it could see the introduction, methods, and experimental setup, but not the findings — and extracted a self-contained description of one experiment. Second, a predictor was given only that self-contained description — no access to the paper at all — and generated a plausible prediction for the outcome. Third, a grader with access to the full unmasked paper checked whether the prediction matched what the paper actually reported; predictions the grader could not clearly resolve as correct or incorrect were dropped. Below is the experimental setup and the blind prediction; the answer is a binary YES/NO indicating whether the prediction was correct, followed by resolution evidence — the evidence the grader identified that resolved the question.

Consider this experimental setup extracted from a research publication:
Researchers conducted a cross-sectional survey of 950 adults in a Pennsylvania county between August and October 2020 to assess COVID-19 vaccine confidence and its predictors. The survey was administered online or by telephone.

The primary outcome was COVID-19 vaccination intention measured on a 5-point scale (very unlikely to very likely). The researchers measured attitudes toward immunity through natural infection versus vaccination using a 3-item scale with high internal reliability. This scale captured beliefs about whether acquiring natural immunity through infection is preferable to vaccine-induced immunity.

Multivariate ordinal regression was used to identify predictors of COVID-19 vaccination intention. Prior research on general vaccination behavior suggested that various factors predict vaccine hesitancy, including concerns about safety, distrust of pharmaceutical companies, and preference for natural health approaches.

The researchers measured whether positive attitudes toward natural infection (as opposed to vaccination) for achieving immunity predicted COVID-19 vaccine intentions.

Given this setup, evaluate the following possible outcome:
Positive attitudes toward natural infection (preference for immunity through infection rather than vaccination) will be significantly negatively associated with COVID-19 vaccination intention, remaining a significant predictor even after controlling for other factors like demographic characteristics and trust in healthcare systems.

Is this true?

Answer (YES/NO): YES